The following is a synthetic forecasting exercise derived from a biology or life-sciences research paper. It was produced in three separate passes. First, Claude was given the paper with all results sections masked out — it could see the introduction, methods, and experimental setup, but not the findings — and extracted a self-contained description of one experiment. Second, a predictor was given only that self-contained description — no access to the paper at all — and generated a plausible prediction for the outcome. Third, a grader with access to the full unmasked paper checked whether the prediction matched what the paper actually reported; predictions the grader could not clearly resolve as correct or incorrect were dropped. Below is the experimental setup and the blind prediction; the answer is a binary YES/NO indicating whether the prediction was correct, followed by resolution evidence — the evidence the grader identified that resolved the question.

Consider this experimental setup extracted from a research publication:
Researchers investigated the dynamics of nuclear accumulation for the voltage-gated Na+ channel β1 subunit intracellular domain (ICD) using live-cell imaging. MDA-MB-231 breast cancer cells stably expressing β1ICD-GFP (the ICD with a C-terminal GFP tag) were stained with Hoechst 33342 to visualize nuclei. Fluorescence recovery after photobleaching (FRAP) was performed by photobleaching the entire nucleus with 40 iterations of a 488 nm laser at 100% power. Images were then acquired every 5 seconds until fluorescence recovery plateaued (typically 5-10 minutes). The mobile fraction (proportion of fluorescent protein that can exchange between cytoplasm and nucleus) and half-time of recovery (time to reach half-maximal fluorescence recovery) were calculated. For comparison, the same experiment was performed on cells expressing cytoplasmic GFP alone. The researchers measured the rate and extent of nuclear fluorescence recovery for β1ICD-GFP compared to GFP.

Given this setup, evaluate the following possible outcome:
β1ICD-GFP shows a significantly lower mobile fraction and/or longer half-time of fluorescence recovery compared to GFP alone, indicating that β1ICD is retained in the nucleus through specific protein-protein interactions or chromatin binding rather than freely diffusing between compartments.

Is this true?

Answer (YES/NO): NO